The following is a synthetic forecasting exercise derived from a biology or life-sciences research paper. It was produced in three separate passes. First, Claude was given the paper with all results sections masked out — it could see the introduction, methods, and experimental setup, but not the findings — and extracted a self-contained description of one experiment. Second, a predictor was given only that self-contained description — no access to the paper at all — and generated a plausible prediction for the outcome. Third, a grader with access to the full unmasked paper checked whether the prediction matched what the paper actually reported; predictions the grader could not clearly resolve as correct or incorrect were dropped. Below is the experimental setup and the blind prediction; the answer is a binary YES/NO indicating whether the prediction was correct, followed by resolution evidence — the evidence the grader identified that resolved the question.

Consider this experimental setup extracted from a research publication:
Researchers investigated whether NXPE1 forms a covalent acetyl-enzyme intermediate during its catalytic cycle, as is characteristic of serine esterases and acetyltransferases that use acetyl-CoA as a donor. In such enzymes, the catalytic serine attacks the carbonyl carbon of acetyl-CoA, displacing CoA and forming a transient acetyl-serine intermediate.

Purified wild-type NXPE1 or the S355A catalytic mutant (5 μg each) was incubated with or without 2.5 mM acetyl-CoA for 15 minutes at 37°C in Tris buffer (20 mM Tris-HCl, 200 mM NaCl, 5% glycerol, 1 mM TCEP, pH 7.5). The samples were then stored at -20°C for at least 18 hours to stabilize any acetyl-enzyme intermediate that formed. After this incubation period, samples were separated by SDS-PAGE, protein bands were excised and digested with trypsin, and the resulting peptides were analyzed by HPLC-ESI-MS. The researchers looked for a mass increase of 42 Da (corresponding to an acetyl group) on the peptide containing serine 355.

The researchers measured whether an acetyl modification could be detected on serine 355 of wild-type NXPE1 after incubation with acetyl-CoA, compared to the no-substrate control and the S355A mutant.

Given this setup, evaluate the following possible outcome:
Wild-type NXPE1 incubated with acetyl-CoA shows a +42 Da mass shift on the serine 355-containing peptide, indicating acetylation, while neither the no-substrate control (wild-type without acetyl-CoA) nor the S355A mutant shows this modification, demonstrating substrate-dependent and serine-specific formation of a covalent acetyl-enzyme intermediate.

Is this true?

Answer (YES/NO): YES